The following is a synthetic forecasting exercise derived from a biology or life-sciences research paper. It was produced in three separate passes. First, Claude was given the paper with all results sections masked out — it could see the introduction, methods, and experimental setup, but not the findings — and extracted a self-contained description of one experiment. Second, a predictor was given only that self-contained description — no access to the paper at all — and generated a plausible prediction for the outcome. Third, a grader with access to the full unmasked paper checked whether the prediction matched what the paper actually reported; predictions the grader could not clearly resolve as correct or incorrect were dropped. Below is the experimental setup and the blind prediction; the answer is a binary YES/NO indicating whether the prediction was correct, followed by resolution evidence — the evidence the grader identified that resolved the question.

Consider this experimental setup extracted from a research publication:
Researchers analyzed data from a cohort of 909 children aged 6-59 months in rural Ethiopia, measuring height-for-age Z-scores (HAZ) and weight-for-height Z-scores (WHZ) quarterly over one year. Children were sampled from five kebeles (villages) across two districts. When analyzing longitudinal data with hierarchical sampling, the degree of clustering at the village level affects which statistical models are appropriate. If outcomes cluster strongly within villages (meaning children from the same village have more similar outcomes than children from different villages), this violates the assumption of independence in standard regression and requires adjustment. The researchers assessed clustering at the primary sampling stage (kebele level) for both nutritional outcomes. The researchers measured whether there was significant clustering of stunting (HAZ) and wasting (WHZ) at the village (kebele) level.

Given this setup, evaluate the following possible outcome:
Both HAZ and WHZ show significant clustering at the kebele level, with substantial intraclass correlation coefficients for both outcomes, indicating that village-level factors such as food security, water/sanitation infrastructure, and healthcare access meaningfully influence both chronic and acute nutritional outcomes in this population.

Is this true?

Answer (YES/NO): NO